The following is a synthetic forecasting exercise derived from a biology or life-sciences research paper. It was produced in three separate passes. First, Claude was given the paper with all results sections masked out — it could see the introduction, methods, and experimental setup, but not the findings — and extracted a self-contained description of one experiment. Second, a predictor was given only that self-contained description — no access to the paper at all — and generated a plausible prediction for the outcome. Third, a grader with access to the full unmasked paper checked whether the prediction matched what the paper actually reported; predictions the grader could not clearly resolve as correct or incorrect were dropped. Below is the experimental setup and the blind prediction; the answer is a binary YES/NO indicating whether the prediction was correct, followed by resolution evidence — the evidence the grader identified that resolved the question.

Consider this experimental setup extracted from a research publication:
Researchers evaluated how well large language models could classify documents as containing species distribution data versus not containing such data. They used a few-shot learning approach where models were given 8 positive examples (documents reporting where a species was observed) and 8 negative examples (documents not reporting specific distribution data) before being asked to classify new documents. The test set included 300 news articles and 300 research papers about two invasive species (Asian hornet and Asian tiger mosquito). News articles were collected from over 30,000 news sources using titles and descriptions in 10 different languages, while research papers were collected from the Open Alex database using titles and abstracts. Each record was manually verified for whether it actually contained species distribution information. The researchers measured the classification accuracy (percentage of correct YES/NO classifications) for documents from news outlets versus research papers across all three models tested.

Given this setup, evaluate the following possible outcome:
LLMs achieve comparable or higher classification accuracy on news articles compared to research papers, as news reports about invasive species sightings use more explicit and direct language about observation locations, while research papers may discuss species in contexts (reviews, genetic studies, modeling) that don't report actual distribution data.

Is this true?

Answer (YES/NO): YES